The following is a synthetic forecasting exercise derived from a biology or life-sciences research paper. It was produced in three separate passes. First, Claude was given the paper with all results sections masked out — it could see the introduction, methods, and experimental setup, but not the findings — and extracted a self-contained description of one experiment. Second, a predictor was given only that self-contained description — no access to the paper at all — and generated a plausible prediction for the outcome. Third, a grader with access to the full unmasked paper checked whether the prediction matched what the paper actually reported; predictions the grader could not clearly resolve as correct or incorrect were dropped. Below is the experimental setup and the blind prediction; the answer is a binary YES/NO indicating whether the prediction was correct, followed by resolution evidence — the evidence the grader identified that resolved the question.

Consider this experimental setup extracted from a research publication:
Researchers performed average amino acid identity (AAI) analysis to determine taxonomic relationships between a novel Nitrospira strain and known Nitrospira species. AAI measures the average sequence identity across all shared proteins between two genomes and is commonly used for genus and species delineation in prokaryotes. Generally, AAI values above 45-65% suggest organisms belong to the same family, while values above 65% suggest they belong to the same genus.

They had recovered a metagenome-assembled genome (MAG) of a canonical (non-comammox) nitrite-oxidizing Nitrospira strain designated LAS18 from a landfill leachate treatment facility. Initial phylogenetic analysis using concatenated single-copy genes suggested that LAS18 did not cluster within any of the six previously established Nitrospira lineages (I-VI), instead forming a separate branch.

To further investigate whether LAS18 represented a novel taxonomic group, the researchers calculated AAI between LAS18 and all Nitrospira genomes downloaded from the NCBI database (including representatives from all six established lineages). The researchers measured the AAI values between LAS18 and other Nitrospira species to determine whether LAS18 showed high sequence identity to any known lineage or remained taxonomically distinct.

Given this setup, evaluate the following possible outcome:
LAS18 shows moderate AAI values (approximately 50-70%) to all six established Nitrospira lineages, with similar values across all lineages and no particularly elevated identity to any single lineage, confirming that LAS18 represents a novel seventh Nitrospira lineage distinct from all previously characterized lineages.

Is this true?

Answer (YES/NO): NO